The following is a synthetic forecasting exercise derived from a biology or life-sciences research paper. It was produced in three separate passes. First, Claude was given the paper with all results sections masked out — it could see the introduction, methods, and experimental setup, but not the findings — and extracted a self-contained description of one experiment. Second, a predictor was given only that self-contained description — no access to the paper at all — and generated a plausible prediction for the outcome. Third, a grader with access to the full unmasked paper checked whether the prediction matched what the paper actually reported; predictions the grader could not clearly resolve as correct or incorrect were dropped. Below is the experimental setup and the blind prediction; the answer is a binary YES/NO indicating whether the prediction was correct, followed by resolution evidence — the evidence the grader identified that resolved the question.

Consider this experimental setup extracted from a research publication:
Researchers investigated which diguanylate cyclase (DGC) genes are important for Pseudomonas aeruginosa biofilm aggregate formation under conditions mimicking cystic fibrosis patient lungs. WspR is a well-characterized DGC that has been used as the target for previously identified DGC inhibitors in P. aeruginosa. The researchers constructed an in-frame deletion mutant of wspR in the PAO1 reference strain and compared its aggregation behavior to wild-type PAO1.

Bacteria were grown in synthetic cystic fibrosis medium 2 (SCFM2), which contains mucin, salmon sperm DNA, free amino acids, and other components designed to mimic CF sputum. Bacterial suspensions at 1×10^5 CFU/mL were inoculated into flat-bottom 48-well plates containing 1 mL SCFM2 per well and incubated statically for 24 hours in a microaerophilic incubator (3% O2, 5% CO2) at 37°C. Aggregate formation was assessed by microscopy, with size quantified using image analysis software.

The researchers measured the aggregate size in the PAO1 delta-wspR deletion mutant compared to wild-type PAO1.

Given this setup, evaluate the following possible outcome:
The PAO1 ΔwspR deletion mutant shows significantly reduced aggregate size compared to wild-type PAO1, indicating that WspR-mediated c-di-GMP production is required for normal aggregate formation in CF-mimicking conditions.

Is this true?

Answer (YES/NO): NO